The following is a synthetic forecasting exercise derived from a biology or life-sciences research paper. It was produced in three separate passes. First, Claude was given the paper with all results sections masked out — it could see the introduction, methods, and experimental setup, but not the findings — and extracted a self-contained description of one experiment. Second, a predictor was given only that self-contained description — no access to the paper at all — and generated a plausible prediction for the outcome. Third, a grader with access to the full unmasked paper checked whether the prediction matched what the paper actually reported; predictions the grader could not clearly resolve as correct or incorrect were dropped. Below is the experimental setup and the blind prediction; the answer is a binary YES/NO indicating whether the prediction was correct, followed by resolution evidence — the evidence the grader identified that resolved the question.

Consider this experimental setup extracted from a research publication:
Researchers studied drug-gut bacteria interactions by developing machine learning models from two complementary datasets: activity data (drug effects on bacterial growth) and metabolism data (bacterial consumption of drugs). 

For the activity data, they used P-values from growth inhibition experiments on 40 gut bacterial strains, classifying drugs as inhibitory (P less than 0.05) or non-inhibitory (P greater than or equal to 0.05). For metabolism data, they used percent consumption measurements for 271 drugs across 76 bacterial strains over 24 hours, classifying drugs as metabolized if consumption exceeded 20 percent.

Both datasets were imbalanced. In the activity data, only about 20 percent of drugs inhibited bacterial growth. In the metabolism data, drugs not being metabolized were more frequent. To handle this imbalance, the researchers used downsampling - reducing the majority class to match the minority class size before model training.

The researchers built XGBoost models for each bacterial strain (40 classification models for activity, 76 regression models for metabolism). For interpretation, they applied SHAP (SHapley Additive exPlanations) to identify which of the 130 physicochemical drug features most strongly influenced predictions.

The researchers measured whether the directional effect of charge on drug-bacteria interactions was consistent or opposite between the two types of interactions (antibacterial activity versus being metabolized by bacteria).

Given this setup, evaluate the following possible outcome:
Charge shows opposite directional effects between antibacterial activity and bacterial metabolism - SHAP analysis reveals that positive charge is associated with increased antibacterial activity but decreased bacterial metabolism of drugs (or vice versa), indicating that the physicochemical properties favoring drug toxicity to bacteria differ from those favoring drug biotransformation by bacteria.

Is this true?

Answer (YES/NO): YES